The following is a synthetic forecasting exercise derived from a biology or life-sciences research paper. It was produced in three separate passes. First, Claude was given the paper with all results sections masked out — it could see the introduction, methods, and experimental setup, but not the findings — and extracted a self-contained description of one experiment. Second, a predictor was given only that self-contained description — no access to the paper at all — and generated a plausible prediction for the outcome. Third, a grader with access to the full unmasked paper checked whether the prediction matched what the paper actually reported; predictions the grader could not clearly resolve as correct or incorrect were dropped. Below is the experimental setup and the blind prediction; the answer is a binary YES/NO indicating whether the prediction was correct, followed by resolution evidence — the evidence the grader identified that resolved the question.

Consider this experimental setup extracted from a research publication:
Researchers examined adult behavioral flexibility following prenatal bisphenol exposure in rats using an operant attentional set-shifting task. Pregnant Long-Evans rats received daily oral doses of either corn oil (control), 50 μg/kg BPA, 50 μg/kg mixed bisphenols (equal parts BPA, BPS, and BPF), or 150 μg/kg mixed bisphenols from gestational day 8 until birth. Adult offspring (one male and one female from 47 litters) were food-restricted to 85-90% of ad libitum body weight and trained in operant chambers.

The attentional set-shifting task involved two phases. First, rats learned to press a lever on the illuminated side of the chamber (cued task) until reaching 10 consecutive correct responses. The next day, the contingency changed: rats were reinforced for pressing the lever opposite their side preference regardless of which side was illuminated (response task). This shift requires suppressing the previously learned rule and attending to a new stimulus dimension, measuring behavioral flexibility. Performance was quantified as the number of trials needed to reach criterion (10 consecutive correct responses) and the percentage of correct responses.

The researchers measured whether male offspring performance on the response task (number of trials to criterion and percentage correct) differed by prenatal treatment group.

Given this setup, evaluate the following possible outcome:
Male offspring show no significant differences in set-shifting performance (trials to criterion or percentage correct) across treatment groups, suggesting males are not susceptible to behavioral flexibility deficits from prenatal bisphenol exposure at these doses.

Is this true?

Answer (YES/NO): NO